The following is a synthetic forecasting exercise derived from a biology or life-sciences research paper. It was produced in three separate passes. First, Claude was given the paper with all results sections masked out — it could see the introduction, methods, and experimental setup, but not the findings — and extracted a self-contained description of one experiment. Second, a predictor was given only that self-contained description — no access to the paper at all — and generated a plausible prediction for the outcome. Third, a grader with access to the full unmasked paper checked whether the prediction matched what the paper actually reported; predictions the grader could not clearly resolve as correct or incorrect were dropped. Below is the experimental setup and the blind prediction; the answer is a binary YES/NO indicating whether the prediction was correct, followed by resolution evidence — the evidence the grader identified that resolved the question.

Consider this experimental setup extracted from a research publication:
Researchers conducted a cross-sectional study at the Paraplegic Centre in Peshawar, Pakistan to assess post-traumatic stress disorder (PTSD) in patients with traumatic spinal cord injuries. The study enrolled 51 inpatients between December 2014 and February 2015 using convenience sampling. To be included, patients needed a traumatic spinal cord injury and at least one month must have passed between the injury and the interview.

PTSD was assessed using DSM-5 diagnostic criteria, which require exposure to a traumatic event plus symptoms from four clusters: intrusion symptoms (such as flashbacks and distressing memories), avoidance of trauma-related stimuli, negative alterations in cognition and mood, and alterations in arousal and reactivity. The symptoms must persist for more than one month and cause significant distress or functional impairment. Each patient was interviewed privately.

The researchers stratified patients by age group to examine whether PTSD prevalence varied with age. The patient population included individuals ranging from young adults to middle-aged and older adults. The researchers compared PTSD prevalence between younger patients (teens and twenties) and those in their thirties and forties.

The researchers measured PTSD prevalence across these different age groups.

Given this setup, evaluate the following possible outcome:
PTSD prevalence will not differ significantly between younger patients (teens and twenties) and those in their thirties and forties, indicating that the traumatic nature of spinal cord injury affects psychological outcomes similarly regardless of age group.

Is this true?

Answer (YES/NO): NO